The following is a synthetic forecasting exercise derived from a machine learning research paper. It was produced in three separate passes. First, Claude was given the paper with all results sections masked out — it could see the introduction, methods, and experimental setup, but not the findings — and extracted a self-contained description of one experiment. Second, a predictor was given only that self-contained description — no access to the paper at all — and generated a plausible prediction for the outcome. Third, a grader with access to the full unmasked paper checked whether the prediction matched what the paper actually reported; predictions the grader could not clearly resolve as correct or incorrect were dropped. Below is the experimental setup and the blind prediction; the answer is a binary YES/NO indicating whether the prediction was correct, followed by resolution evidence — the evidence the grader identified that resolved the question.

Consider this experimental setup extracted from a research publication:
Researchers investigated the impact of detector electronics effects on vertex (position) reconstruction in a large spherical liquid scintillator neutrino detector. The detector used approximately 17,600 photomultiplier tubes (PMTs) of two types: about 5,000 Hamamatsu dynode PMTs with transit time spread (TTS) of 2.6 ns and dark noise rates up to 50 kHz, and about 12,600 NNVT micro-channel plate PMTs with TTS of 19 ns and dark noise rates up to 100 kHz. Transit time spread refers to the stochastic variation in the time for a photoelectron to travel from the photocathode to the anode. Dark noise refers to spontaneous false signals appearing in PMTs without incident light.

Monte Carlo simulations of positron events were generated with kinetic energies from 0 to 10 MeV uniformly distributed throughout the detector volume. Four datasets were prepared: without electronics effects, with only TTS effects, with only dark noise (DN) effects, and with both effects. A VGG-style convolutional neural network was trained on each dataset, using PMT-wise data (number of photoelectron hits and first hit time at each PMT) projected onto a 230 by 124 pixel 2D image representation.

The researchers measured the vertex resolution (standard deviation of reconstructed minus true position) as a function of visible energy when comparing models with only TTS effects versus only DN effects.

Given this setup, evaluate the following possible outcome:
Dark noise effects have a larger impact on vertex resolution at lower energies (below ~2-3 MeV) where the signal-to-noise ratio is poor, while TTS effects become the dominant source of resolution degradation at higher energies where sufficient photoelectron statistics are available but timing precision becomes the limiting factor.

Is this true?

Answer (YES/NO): NO